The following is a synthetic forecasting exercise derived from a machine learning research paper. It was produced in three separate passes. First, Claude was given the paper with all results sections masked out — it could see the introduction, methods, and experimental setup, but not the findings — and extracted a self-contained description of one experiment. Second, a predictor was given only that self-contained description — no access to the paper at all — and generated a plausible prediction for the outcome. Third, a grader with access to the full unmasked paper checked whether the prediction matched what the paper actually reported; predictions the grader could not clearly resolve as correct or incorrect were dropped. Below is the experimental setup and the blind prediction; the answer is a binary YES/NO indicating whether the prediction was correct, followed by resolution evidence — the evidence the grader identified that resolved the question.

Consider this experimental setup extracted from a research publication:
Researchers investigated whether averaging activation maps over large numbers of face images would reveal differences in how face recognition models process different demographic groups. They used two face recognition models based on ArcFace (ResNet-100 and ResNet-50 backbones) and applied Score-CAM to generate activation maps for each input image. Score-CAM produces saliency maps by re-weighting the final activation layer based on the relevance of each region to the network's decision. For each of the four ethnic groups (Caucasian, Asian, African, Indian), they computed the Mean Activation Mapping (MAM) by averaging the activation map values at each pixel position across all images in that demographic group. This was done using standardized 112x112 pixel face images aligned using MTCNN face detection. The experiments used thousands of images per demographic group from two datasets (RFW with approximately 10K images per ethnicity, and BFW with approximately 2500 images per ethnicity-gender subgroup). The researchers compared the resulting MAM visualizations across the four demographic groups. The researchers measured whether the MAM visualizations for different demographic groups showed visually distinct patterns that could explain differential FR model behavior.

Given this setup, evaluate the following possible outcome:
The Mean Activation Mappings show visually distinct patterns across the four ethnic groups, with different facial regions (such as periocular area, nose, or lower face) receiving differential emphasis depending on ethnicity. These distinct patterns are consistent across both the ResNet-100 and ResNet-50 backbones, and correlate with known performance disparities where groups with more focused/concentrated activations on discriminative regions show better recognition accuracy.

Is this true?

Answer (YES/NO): NO